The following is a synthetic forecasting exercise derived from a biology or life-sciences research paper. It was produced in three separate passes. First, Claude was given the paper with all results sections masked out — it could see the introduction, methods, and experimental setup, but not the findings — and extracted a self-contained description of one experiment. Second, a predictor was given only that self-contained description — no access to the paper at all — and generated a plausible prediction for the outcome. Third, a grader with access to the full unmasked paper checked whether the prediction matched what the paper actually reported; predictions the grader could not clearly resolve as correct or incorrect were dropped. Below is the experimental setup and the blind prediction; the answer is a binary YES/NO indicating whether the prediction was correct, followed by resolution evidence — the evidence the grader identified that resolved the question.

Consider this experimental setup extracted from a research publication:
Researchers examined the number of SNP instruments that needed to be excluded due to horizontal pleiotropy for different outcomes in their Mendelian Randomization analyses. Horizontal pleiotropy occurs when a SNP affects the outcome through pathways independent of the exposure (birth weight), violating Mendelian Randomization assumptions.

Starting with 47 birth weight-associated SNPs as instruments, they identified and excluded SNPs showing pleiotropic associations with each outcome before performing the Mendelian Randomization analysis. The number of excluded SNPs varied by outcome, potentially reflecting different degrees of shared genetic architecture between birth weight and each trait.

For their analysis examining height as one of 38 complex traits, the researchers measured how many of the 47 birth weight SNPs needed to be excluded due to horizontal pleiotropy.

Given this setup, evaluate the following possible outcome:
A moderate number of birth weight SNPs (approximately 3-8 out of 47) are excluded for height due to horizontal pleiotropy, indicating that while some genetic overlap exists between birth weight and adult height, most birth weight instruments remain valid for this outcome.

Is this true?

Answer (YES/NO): NO